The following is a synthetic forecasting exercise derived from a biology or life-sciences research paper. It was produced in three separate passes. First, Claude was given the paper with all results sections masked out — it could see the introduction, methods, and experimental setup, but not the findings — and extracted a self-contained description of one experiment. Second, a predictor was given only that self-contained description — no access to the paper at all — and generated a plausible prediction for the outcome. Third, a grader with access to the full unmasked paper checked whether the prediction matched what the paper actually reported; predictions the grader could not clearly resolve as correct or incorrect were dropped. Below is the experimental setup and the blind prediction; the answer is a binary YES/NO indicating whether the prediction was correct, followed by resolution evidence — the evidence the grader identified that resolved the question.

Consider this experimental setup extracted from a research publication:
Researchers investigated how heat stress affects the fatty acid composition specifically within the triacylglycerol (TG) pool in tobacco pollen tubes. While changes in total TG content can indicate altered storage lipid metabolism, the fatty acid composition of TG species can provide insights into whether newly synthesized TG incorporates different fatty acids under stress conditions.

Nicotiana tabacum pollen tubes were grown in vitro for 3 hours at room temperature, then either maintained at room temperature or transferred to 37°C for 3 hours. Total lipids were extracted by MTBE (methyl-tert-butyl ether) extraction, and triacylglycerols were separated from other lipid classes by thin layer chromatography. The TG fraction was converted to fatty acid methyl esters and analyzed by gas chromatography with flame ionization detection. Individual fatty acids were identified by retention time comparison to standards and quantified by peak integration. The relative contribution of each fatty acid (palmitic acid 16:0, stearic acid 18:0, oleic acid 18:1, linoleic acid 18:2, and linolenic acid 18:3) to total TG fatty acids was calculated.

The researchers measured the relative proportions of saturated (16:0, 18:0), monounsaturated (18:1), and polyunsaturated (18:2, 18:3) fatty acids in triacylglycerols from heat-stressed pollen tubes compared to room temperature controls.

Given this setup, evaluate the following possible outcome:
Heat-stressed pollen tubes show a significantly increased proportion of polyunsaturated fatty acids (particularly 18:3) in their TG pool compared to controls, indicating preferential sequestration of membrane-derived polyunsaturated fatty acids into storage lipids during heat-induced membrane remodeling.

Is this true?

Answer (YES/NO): NO